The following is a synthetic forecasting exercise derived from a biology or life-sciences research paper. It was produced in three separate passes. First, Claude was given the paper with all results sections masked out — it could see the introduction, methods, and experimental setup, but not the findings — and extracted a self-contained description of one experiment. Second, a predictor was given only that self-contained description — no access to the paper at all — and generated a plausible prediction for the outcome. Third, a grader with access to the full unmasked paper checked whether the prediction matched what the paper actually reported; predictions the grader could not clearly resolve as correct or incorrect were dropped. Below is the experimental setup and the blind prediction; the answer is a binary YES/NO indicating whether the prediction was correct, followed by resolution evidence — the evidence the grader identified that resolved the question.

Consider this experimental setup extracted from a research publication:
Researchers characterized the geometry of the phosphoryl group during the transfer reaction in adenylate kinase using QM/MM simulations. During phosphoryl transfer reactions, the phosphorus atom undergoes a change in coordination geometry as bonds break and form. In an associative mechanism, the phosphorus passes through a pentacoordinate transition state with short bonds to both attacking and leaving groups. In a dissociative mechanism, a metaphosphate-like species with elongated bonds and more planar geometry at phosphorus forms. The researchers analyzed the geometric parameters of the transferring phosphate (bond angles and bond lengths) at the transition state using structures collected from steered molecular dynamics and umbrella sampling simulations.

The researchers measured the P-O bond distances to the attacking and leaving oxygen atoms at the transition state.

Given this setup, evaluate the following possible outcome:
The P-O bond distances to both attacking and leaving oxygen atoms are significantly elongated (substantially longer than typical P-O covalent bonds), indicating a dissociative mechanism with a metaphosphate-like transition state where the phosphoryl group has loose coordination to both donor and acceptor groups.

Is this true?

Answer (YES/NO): NO